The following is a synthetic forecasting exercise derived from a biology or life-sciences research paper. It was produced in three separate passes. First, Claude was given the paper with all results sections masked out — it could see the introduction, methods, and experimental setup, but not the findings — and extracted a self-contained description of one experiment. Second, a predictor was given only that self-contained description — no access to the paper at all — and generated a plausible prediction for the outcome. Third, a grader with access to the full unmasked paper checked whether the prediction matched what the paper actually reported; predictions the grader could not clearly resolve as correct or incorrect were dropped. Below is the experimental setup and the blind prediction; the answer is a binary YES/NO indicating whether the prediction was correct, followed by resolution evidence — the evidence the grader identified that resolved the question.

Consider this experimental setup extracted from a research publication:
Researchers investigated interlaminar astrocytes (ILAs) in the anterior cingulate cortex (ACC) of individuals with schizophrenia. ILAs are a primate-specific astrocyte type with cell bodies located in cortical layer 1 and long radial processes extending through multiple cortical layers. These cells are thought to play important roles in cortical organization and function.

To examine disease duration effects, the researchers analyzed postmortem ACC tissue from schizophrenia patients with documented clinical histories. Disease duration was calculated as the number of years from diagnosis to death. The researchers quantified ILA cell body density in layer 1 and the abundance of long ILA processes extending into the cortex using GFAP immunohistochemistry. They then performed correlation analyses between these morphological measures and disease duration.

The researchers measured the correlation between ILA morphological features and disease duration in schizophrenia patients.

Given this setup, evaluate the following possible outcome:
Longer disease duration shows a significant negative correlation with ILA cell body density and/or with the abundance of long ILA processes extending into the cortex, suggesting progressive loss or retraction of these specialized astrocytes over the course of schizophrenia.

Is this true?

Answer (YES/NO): NO